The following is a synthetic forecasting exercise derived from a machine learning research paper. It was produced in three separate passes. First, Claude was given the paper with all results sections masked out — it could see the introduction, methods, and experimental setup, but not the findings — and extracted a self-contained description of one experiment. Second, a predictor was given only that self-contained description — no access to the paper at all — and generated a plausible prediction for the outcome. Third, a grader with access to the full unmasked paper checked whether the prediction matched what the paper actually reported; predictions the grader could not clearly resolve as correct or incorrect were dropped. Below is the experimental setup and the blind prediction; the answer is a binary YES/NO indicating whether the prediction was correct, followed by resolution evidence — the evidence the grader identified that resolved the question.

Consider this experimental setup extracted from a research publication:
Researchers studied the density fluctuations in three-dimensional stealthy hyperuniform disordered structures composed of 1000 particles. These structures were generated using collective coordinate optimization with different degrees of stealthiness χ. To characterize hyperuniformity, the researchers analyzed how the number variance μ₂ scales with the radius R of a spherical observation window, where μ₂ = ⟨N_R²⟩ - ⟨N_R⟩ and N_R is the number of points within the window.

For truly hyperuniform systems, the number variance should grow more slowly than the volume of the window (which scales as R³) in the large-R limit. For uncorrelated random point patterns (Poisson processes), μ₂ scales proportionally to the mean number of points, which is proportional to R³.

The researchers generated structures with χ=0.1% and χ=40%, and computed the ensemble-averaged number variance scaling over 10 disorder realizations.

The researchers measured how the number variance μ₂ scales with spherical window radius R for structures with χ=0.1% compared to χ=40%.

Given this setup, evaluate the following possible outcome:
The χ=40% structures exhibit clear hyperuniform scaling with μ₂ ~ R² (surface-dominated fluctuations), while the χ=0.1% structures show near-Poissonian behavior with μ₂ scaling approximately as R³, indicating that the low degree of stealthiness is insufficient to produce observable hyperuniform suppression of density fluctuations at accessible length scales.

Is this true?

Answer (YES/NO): YES